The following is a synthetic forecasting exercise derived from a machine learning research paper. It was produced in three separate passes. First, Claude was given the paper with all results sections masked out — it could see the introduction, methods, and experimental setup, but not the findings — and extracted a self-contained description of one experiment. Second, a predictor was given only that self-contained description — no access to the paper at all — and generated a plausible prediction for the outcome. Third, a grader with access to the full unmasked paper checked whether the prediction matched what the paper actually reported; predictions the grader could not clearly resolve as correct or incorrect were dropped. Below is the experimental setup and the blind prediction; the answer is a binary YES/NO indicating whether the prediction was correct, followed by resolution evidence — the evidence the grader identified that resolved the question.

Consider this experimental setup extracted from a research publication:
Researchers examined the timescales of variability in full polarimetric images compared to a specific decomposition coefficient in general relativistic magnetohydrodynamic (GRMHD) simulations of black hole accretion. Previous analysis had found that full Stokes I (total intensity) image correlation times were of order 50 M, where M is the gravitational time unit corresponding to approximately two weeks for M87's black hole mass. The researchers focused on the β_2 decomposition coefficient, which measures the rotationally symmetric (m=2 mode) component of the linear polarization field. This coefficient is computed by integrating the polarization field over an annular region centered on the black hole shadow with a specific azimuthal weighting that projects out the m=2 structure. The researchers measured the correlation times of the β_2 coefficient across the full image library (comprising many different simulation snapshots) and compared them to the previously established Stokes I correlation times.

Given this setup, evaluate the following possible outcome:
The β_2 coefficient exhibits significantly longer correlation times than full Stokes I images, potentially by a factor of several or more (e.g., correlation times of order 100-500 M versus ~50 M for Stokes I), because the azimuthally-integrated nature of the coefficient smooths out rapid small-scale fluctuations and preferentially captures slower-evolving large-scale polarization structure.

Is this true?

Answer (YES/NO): YES